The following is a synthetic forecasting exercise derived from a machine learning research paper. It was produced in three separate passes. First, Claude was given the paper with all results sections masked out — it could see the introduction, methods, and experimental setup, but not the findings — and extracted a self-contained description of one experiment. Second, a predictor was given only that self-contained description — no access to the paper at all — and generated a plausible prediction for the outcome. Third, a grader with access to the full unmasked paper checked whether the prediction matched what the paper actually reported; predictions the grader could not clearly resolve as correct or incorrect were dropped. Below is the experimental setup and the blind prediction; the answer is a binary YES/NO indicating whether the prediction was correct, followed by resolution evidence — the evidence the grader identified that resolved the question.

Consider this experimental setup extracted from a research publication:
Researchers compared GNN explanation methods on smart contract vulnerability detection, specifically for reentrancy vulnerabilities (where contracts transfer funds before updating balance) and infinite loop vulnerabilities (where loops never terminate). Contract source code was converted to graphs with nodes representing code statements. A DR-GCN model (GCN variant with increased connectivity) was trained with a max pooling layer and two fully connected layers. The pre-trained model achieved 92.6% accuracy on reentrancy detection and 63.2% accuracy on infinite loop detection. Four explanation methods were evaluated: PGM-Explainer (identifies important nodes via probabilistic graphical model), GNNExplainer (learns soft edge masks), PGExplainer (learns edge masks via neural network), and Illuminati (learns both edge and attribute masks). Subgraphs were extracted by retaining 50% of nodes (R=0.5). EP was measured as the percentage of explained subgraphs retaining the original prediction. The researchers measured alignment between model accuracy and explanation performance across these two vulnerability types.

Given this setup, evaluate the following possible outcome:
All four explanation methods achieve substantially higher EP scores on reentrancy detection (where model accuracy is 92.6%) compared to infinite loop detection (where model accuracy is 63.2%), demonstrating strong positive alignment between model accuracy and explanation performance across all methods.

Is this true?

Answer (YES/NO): NO